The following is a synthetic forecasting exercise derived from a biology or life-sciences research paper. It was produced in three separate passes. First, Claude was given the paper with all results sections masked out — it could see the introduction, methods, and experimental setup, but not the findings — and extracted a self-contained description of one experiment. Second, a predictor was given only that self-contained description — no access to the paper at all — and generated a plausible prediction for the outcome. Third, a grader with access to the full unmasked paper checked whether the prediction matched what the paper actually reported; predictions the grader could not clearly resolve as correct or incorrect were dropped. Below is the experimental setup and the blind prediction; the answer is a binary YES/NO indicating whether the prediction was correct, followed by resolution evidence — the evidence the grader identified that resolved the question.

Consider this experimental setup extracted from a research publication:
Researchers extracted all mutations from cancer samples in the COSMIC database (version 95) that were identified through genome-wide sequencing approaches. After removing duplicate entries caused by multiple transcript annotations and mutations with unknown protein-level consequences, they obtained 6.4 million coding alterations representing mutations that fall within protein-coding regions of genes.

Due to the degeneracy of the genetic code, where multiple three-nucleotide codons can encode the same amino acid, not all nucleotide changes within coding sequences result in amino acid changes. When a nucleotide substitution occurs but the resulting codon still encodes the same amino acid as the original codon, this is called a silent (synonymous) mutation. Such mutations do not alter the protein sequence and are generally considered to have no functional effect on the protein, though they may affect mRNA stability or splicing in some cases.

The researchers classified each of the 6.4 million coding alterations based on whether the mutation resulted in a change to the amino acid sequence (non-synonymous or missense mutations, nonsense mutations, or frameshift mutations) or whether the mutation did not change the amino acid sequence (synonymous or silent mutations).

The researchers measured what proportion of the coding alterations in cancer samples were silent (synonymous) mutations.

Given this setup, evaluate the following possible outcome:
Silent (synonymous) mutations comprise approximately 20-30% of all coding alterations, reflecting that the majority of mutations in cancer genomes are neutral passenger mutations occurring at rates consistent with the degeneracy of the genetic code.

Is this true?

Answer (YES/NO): YES